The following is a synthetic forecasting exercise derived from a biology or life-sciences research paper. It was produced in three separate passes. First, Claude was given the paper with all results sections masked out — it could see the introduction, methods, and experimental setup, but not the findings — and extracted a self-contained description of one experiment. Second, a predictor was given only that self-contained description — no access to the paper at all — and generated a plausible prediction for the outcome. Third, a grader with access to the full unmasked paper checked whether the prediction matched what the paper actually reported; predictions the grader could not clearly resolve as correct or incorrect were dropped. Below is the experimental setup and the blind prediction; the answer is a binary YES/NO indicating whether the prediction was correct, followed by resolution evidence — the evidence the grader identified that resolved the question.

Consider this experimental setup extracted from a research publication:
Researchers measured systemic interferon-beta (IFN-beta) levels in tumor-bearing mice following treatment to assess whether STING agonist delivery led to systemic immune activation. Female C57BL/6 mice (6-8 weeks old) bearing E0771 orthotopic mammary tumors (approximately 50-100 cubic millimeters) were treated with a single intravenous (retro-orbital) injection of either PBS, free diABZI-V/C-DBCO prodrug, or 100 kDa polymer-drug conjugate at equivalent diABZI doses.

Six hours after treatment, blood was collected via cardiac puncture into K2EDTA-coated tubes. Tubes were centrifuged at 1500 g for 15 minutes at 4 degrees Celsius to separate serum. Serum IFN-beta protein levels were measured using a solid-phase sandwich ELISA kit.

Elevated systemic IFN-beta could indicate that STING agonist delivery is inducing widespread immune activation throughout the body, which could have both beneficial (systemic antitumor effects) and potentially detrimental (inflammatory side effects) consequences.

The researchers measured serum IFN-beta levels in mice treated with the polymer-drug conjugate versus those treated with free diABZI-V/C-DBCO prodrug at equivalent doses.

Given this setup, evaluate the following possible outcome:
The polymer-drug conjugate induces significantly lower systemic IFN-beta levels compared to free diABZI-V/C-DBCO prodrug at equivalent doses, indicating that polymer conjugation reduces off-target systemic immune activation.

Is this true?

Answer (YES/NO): NO